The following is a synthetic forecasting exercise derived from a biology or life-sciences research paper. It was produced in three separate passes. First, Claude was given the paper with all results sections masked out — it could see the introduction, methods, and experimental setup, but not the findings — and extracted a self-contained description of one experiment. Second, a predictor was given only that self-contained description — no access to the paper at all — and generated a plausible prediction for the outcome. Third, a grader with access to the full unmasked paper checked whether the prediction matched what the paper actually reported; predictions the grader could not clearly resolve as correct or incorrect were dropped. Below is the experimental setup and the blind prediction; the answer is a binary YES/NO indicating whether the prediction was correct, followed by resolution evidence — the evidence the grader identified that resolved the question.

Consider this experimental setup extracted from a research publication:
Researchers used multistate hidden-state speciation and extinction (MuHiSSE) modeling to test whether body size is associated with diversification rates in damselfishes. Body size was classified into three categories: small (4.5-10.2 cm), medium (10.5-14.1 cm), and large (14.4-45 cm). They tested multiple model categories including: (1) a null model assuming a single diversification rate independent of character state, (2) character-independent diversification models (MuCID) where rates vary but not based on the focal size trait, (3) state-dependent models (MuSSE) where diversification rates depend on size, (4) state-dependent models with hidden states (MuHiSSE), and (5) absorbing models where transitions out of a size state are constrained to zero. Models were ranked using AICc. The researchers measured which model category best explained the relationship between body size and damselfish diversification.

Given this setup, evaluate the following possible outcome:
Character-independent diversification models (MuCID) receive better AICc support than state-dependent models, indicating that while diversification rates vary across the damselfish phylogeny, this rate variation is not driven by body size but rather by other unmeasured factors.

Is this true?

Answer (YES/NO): NO